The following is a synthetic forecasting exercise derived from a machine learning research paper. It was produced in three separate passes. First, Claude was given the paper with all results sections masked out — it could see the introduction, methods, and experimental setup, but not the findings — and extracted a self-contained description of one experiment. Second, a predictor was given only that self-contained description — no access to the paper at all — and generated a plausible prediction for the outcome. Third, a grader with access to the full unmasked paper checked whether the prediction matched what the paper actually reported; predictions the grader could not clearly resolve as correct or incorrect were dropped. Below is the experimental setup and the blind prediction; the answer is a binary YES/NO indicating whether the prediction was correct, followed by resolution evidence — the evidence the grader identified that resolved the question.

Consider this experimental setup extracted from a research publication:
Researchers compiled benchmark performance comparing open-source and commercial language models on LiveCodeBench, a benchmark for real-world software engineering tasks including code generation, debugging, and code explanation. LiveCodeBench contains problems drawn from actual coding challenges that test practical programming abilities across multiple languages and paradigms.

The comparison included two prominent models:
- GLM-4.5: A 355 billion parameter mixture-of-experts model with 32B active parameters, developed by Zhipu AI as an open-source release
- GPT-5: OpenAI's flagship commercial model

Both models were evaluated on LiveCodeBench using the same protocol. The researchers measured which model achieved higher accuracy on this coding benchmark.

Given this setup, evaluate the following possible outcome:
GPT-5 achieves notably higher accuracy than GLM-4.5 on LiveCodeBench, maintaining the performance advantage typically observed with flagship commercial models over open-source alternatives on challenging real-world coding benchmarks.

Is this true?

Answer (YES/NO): NO